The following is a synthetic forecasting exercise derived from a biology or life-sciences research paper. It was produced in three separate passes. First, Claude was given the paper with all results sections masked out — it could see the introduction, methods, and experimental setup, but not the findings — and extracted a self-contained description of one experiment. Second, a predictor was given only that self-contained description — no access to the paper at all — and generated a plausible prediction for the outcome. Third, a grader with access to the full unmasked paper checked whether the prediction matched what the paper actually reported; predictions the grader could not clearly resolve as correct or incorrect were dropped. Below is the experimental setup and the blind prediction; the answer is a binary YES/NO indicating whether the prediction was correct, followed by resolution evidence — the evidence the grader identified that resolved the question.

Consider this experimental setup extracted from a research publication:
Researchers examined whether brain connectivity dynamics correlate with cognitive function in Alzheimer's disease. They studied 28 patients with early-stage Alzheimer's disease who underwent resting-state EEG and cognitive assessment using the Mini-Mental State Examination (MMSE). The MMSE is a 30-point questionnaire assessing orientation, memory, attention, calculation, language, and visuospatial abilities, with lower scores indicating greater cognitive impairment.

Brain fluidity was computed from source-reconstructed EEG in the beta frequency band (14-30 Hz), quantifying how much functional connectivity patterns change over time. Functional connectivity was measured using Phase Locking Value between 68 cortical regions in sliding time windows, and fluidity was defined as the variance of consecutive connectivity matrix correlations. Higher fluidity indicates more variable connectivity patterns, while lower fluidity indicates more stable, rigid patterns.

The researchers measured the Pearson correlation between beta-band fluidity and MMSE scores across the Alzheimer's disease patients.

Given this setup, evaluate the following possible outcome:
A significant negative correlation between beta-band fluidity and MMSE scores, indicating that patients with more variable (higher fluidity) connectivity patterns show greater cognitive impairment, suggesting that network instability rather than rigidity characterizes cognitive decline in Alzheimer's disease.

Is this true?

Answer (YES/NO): NO